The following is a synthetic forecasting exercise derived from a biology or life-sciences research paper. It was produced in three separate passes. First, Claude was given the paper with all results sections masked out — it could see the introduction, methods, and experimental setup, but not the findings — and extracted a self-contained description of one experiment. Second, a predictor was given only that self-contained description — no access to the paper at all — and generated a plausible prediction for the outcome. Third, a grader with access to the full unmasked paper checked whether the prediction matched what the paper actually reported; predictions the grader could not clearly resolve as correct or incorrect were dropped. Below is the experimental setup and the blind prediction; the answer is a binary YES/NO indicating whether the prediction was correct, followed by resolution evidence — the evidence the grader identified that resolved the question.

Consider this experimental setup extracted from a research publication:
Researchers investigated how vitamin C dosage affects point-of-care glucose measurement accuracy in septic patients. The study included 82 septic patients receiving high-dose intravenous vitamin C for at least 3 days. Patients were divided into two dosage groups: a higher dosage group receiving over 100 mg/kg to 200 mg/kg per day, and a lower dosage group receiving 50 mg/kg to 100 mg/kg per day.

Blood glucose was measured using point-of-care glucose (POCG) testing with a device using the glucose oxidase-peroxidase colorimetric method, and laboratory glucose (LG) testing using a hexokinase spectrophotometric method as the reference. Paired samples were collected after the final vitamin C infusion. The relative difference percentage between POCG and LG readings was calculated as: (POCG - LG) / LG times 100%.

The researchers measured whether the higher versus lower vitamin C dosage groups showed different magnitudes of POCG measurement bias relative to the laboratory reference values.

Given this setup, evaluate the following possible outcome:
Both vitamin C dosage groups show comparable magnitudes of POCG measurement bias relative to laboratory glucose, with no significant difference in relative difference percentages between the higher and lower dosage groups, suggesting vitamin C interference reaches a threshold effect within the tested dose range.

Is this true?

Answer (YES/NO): NO